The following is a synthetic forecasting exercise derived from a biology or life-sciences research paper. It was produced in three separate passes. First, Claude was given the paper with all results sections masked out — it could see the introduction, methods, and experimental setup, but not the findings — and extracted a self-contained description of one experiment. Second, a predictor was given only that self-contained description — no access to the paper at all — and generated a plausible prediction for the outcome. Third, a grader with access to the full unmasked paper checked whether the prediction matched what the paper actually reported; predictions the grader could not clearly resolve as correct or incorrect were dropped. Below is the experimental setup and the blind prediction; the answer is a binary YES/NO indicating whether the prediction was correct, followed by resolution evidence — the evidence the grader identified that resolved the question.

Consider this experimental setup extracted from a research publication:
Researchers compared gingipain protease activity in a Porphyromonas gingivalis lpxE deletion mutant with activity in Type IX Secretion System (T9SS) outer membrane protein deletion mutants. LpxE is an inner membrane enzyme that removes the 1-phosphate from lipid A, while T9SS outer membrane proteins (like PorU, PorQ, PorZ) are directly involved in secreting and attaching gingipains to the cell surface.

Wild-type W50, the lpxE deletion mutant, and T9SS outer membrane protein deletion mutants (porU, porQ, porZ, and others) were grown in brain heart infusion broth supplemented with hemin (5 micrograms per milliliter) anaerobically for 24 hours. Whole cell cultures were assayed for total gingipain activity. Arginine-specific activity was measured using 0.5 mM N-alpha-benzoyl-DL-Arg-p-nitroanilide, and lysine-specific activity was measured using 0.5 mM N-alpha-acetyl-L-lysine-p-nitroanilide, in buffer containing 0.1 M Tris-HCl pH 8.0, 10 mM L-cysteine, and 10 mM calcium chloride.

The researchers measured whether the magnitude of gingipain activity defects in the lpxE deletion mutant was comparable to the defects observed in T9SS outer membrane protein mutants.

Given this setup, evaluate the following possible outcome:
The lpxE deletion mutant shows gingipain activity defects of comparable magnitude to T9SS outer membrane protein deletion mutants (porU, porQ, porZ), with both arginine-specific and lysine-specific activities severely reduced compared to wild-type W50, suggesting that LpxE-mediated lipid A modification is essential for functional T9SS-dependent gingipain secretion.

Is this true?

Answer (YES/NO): NO